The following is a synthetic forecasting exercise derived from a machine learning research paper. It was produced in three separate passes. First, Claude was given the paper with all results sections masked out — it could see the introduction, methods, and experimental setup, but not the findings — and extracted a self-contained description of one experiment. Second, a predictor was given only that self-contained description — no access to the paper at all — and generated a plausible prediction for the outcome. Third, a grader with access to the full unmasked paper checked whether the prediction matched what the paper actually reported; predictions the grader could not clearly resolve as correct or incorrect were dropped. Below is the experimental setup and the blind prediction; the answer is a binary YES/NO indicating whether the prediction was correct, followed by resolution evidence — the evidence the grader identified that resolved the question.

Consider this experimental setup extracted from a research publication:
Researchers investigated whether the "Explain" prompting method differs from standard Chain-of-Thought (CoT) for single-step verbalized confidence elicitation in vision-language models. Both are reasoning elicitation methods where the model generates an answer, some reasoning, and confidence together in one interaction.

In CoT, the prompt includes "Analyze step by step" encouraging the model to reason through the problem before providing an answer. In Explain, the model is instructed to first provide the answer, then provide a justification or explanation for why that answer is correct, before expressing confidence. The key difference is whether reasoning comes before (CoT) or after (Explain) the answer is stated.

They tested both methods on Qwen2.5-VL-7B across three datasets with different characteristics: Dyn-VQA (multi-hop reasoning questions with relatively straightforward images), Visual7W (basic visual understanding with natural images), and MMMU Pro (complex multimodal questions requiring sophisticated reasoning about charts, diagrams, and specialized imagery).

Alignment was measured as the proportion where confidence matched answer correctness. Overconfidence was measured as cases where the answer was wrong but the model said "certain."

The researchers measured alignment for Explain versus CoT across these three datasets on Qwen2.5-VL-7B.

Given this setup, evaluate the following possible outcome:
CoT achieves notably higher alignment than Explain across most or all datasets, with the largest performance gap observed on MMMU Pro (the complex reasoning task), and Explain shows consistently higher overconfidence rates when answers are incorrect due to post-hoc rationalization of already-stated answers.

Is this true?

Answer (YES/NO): NO